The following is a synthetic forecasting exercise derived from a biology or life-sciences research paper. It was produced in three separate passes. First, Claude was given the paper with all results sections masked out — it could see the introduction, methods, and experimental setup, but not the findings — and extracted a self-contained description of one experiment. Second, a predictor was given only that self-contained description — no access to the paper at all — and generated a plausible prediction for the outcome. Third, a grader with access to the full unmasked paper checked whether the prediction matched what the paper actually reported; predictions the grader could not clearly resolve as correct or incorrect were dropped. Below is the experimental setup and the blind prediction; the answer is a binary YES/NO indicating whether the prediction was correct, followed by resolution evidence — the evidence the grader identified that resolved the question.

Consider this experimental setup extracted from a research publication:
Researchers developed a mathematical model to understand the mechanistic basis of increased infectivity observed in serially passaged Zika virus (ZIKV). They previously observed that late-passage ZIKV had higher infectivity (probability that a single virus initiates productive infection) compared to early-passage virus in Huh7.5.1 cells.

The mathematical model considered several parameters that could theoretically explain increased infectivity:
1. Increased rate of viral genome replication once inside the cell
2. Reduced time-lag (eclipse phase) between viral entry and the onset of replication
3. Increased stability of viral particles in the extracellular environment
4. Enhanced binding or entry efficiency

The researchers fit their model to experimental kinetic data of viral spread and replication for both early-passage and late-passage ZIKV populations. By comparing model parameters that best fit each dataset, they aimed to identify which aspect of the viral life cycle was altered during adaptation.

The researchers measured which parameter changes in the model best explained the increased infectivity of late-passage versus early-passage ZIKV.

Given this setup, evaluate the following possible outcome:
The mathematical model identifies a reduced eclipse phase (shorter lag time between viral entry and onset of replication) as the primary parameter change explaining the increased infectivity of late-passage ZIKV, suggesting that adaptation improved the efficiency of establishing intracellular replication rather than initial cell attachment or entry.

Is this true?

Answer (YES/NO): YES